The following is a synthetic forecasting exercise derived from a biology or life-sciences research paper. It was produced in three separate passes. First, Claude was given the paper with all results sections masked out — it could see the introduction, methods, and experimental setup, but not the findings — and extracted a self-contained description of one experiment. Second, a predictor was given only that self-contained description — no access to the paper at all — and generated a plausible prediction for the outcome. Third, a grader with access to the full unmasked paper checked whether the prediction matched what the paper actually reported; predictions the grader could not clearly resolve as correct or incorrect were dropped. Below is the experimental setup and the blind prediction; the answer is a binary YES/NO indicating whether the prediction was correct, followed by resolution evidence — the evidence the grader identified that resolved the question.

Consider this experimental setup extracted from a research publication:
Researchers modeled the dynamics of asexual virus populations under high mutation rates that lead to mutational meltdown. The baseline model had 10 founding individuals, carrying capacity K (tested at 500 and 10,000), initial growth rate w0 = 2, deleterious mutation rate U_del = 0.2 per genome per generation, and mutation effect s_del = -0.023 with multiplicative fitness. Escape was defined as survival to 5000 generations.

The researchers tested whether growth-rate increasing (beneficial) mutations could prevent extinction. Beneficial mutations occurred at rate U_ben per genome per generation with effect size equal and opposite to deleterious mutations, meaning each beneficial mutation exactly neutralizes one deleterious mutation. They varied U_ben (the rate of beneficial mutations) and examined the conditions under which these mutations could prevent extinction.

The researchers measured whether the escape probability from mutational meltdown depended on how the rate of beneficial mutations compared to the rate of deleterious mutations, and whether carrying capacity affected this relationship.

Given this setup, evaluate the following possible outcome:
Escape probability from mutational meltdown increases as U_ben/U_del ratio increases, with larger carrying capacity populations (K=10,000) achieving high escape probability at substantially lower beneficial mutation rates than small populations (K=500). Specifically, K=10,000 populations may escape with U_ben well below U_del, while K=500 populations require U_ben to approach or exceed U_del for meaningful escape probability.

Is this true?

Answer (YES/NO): NO